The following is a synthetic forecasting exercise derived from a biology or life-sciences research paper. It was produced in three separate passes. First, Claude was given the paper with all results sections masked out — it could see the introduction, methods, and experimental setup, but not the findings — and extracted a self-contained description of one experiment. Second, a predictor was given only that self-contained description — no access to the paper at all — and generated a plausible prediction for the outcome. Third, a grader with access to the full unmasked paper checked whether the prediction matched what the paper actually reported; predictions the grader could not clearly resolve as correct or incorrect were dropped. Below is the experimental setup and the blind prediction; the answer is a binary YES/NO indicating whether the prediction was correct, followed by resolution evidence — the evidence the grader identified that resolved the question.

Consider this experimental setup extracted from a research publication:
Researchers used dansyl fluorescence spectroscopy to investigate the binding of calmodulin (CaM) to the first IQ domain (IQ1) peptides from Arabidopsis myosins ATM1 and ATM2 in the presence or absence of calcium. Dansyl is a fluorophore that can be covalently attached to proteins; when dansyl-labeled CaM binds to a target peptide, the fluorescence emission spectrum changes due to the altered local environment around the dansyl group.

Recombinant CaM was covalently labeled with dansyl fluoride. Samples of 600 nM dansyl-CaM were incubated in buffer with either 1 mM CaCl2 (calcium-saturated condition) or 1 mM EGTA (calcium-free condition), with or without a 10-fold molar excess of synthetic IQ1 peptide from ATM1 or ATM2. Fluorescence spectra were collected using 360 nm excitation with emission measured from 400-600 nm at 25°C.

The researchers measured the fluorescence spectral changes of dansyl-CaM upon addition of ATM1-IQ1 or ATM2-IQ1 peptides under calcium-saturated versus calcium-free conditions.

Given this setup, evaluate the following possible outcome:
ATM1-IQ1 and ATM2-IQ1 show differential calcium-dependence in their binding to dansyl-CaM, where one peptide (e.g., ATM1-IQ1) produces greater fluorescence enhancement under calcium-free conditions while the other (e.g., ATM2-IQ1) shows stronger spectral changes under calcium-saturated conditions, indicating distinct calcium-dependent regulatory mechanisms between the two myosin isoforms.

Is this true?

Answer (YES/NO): NO